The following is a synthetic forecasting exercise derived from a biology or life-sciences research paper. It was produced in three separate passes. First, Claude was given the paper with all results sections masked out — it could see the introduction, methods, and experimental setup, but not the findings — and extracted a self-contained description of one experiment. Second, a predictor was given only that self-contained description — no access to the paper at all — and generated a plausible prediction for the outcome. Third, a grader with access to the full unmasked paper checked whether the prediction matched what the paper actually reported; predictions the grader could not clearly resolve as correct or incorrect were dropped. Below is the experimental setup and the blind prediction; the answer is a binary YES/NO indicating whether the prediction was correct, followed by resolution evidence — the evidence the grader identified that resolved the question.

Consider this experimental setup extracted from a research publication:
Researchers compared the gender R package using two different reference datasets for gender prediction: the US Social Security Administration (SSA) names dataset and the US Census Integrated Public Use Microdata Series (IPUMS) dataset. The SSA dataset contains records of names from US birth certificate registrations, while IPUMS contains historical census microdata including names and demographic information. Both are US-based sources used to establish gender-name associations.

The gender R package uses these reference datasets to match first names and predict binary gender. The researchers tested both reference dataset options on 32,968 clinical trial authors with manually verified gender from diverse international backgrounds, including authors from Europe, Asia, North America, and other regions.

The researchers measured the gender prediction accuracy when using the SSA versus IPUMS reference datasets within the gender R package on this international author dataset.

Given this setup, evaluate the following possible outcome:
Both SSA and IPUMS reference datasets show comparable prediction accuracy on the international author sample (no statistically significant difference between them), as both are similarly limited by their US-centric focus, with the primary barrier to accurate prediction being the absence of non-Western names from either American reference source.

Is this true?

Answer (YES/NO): NO